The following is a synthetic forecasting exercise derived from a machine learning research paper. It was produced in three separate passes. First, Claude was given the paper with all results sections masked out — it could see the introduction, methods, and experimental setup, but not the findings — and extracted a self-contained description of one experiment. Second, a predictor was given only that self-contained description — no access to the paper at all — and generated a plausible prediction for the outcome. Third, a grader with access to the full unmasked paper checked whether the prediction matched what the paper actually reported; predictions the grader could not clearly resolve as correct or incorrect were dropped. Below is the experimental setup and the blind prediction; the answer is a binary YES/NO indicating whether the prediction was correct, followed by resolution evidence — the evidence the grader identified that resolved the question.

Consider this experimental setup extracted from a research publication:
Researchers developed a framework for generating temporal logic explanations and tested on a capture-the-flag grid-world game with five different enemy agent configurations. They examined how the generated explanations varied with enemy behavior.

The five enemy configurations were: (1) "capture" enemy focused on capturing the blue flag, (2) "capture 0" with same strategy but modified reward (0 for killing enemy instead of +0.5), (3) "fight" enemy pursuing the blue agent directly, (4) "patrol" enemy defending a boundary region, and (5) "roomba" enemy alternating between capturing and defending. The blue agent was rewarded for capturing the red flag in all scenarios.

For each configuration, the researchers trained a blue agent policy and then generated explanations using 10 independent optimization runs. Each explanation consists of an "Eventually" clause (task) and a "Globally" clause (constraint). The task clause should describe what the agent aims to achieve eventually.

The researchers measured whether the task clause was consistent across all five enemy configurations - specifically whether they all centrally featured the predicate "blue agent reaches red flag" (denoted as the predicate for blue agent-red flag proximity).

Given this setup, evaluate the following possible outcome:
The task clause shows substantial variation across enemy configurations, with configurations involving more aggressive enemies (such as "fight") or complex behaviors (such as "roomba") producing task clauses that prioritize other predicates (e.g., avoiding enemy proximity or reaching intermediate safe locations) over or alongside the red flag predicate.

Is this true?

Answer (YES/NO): NO